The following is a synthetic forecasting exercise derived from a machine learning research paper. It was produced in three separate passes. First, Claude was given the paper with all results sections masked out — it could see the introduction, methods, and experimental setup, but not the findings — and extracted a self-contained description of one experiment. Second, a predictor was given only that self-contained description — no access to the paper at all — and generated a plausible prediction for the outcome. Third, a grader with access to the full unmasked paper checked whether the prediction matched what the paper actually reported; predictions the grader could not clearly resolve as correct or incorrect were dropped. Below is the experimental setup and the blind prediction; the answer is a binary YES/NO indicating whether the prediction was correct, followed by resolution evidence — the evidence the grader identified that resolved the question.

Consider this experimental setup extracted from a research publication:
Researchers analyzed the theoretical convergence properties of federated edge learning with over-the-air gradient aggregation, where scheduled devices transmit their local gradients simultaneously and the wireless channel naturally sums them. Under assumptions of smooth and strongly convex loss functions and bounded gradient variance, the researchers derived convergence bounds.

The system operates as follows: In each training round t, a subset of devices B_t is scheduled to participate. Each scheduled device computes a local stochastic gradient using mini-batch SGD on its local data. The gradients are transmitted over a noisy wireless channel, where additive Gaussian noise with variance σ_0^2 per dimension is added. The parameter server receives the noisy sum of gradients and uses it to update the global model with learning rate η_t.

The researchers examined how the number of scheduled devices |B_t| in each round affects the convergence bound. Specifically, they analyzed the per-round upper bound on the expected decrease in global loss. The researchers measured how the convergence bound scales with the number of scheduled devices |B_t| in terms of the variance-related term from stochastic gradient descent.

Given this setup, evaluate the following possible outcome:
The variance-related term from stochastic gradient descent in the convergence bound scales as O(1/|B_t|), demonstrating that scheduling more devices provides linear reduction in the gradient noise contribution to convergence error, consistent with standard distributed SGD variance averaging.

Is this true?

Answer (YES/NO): YES